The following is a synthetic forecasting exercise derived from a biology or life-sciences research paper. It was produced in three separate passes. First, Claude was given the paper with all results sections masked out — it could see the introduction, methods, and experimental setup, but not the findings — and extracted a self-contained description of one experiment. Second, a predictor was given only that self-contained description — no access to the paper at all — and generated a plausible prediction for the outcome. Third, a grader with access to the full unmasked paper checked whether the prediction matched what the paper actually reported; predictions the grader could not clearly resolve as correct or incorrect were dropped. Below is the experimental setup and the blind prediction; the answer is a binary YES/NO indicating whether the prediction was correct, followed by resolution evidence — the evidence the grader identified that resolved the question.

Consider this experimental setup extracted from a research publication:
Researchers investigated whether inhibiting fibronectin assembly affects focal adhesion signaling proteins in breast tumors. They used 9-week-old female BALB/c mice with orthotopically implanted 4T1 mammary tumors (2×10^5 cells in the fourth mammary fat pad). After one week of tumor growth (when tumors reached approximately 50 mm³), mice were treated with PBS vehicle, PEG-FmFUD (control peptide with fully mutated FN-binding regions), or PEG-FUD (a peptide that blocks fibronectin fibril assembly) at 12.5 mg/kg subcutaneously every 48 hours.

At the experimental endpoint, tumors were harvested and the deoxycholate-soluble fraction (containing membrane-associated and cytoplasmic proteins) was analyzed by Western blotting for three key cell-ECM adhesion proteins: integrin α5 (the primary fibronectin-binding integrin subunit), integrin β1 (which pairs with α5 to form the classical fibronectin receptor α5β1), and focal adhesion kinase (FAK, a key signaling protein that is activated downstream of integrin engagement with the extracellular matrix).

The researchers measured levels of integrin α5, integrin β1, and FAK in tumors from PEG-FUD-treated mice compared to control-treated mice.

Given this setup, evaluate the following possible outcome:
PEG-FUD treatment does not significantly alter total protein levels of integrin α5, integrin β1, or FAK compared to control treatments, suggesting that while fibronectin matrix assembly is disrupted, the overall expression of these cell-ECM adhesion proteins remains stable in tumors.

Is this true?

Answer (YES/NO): NO